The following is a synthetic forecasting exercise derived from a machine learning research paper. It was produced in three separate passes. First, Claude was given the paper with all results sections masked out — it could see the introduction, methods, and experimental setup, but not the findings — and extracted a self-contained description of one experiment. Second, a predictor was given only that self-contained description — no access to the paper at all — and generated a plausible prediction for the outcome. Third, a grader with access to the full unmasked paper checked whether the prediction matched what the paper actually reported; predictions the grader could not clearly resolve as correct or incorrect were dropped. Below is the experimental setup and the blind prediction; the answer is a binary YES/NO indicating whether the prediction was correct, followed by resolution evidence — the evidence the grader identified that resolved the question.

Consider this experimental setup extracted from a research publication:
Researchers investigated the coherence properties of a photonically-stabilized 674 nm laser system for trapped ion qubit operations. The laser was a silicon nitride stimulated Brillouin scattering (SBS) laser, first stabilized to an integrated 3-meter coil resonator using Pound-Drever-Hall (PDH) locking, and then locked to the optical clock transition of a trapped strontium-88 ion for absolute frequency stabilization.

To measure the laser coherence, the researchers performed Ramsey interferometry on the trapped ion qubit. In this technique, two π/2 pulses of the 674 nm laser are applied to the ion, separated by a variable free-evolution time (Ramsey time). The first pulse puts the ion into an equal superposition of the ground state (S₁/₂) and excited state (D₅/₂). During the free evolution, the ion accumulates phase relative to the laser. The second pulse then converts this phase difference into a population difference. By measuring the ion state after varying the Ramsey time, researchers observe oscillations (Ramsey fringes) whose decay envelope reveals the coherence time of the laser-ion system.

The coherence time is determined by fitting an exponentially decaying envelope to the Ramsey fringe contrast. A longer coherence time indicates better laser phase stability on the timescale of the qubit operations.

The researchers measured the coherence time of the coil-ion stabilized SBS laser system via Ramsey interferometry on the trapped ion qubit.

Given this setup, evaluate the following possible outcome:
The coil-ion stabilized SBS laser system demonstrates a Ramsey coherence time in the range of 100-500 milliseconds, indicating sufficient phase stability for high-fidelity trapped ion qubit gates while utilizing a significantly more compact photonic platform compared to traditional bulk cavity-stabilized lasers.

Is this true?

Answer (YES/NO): NO